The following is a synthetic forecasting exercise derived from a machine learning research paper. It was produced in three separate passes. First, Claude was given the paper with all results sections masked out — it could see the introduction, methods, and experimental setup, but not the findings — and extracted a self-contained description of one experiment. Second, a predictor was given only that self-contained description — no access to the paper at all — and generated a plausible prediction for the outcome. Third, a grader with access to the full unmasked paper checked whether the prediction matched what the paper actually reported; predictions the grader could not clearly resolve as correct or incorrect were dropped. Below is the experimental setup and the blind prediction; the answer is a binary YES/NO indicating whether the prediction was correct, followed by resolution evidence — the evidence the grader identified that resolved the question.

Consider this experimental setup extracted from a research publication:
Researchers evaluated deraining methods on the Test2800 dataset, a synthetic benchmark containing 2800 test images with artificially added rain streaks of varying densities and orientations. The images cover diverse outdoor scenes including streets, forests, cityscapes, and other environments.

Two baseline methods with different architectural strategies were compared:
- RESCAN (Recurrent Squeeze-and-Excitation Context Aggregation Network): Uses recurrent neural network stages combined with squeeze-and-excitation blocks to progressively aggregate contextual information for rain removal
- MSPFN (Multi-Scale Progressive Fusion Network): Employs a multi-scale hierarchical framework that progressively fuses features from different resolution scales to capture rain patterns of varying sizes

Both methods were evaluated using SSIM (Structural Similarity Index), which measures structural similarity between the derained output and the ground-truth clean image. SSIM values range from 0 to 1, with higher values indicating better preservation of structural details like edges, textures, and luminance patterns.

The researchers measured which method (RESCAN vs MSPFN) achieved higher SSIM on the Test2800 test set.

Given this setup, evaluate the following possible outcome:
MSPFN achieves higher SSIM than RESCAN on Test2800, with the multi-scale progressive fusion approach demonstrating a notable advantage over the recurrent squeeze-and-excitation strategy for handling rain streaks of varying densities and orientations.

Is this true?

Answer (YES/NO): YES